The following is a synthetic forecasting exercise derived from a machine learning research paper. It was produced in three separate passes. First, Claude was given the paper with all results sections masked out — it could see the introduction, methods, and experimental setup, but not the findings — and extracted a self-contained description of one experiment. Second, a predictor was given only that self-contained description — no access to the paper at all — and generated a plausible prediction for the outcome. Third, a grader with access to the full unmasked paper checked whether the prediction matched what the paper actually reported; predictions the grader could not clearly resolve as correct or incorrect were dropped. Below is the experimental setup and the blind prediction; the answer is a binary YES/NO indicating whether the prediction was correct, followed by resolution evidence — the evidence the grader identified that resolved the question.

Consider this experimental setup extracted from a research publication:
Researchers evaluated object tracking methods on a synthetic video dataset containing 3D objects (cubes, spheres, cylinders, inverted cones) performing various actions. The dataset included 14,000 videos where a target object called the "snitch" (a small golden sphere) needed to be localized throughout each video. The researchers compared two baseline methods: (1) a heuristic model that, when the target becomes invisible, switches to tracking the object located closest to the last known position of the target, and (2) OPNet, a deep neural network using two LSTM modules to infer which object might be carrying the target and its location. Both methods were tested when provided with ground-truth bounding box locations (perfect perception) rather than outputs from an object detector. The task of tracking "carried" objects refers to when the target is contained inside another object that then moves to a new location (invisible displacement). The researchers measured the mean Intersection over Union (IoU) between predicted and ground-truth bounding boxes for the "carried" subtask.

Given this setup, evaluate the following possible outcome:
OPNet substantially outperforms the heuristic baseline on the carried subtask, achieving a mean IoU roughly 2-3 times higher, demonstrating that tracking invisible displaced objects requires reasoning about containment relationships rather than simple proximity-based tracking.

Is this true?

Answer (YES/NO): NO